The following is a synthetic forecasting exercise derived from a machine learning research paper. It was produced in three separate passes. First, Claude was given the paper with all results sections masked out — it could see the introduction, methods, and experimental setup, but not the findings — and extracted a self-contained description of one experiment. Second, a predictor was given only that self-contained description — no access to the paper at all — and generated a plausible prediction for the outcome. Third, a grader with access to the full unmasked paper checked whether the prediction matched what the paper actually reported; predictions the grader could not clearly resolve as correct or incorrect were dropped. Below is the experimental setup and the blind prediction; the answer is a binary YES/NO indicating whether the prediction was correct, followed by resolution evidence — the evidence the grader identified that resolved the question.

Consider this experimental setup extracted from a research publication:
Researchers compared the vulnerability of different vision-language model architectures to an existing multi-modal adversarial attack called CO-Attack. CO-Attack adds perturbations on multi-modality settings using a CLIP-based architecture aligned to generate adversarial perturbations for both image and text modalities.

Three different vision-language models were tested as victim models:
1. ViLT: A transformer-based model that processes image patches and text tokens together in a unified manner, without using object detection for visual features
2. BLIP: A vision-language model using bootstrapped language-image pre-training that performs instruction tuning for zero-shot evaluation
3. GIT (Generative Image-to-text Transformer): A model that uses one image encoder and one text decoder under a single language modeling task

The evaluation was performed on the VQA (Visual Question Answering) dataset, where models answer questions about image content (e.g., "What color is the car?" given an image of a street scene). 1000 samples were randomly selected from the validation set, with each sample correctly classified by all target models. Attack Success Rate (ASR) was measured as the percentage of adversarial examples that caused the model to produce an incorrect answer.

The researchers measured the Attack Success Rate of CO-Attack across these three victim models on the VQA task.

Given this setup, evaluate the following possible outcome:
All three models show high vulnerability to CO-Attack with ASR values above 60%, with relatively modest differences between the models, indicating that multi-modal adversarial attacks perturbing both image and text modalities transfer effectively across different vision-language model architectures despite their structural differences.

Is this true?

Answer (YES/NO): NO